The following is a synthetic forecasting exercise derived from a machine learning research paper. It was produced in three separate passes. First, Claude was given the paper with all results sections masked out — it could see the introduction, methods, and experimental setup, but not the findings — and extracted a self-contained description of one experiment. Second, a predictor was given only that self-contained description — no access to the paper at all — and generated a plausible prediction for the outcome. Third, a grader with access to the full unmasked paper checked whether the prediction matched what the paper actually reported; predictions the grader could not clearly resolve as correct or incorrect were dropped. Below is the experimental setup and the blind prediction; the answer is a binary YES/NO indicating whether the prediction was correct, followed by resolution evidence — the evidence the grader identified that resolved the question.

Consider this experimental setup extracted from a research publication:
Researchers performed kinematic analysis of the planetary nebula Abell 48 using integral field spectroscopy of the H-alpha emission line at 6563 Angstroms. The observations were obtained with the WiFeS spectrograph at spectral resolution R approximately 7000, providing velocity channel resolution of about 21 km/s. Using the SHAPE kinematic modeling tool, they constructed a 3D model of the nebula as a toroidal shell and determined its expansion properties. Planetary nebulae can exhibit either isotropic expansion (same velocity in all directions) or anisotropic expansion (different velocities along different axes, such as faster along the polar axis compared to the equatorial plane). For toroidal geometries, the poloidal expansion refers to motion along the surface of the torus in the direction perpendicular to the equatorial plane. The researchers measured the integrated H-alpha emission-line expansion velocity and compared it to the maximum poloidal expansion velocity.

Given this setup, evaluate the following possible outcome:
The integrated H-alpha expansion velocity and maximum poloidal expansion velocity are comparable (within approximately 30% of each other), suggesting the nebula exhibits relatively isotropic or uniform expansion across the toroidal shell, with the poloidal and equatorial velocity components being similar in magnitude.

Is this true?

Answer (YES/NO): NO